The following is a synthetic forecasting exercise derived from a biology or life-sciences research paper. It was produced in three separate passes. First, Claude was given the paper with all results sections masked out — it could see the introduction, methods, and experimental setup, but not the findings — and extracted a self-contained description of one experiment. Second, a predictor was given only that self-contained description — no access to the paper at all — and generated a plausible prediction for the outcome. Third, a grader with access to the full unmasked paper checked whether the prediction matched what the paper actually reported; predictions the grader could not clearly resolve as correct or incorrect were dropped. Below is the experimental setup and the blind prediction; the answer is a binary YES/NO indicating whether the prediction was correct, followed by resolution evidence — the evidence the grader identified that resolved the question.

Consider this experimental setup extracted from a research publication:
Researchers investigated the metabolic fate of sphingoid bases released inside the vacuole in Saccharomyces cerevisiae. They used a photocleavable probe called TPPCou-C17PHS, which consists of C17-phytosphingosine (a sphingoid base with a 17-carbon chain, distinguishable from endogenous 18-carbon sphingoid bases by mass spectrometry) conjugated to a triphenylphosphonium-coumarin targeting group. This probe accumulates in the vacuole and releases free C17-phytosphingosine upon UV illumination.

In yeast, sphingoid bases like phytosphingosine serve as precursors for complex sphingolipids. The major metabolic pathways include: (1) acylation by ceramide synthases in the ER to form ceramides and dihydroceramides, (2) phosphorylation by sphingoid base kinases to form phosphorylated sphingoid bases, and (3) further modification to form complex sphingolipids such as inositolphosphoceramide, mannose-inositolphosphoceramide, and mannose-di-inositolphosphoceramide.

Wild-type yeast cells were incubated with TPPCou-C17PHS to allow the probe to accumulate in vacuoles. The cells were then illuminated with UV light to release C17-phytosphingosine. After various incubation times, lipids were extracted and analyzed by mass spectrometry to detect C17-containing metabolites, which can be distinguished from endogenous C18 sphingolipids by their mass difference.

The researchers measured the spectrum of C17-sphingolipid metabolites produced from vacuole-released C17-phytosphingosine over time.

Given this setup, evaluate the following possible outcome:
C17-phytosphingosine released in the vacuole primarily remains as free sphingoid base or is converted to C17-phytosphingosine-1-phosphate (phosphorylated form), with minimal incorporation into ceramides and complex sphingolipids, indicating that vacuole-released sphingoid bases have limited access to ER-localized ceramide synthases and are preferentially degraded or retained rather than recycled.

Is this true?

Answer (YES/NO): NO